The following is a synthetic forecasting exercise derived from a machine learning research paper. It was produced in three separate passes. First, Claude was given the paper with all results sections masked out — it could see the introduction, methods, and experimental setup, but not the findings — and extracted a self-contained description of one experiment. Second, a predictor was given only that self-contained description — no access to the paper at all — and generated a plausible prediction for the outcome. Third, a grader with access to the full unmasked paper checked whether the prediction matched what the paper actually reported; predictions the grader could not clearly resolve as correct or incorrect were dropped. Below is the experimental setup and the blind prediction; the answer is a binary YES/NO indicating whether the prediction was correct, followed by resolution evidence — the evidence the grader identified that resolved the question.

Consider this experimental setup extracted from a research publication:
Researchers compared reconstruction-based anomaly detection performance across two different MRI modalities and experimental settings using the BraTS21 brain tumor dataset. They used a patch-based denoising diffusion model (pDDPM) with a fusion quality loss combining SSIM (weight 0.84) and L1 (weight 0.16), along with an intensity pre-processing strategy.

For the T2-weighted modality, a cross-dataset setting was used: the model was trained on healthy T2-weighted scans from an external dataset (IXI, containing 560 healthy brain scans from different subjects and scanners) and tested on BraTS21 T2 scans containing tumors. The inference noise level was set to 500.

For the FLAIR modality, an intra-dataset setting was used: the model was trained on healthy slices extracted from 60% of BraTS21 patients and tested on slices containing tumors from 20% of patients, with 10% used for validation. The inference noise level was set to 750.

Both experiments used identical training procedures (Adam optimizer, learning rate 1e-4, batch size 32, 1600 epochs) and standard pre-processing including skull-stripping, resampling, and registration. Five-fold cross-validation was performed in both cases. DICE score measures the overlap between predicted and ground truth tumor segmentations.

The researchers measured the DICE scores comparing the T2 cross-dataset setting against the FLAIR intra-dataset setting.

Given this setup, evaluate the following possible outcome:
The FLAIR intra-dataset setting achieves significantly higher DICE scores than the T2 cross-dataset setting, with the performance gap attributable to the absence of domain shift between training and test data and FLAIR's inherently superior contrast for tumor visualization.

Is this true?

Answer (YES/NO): NO